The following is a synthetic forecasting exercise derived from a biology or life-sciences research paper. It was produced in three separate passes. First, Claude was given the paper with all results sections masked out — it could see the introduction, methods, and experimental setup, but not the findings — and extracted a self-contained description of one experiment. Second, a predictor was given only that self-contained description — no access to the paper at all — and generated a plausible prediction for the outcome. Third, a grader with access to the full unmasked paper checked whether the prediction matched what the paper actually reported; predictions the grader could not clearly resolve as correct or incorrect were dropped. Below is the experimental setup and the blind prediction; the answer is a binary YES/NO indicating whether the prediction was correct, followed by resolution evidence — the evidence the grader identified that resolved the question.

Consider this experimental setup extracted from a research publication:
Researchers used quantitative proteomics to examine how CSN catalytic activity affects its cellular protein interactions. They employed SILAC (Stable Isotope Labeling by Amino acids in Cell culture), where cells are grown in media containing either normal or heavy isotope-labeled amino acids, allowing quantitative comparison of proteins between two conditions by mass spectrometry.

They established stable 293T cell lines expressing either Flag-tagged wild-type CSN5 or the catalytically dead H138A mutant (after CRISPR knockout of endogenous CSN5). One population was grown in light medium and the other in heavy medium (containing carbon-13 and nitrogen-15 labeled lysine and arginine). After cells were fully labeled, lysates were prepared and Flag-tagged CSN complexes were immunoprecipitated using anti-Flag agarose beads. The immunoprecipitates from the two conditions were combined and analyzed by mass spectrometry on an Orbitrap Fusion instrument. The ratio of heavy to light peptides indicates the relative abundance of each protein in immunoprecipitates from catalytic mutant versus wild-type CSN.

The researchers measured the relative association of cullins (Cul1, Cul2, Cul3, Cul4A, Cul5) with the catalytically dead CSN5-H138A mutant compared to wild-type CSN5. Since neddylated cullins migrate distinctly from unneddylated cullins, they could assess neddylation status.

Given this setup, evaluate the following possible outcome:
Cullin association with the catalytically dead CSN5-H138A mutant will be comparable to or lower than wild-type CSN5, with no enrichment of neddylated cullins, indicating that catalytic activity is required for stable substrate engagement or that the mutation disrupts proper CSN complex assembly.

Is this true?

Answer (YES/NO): NO